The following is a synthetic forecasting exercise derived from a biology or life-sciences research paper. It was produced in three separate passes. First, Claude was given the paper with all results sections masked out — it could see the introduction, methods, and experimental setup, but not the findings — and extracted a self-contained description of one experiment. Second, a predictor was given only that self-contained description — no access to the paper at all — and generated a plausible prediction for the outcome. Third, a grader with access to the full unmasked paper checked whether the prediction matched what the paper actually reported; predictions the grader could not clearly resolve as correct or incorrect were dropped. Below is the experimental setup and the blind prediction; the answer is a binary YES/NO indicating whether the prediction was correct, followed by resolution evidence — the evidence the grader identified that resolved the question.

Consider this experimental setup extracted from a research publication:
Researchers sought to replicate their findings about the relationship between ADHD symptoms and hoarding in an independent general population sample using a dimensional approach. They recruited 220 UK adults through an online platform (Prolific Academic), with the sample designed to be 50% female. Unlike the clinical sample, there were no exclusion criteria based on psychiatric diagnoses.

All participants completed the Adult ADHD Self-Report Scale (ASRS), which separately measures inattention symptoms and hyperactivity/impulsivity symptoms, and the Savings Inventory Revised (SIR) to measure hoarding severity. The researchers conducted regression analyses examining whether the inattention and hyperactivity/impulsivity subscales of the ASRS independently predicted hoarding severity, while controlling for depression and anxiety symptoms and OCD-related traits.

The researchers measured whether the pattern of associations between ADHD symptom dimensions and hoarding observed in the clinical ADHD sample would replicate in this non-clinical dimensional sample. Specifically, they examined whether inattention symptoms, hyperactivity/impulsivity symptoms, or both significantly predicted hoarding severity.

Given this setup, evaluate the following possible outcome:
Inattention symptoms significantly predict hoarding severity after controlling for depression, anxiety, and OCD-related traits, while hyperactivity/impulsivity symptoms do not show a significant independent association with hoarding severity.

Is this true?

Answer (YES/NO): YES